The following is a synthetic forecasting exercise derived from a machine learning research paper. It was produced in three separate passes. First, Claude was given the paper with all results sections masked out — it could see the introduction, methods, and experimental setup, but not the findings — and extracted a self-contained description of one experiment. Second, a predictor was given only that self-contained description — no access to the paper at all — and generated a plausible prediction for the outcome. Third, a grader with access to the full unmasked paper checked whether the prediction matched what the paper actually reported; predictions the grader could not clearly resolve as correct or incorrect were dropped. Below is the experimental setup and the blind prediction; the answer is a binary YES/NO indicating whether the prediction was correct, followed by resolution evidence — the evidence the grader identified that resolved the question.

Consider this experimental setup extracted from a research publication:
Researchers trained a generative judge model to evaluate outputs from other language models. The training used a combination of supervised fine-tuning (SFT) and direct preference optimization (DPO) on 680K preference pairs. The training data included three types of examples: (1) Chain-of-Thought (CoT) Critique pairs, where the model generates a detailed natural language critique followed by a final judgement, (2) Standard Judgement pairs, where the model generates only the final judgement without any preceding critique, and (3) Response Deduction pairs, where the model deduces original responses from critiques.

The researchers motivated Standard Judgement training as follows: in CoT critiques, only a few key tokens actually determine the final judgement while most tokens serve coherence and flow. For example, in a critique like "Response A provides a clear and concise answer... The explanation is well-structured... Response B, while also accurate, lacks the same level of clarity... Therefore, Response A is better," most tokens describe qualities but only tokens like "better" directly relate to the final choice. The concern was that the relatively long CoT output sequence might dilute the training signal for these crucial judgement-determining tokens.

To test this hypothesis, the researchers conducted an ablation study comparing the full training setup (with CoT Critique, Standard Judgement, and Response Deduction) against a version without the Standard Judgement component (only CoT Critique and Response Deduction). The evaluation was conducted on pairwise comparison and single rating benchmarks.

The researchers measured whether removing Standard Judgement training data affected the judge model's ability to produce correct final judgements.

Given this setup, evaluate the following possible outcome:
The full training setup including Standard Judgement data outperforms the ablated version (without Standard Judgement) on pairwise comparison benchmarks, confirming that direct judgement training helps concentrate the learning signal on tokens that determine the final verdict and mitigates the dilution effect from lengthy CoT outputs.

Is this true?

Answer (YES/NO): YES